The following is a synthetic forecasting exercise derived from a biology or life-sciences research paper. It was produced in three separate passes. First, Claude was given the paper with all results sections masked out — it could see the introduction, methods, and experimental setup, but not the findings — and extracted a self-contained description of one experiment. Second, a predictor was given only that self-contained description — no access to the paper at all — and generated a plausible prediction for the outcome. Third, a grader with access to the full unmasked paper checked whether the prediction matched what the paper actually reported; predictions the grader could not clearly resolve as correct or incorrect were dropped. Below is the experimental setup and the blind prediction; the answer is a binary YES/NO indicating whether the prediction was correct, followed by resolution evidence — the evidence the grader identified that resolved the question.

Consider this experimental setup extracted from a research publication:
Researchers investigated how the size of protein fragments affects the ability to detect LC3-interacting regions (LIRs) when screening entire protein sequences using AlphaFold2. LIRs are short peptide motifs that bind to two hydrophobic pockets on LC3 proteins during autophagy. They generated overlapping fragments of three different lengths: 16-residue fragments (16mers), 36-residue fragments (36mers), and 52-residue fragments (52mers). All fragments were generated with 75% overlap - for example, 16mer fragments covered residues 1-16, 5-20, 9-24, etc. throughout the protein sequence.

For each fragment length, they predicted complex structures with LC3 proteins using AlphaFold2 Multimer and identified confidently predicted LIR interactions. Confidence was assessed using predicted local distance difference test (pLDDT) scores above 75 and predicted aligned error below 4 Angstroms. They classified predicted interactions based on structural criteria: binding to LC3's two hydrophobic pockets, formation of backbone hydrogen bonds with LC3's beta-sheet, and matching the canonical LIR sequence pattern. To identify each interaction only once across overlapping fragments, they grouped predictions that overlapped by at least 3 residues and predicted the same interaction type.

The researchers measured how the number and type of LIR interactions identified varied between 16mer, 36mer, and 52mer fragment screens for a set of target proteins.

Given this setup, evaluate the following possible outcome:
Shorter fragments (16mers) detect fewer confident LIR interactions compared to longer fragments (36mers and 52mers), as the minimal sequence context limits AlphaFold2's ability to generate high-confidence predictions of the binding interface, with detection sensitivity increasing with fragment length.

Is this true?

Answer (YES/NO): NO